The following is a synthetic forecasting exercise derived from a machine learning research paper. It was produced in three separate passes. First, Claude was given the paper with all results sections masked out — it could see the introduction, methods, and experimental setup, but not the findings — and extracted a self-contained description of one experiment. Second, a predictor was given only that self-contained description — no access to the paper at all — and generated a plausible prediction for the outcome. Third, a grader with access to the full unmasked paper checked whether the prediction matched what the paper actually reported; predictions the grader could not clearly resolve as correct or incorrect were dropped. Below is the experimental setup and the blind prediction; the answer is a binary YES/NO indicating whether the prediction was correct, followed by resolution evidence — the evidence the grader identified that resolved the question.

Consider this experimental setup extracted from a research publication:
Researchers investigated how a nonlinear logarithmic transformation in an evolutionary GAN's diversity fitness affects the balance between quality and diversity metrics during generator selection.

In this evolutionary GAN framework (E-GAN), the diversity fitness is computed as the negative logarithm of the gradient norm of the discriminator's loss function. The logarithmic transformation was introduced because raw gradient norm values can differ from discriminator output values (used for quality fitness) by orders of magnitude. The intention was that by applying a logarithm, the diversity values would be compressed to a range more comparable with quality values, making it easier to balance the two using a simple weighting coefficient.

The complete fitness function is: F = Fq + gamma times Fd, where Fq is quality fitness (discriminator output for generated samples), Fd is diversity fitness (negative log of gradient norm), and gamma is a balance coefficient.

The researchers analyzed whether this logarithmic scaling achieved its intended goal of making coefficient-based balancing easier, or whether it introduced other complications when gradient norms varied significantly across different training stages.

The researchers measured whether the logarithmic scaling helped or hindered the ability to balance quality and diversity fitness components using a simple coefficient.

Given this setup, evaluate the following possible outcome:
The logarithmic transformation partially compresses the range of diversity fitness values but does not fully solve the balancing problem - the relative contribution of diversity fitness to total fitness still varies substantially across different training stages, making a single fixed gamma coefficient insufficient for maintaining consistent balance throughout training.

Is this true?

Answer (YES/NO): NO